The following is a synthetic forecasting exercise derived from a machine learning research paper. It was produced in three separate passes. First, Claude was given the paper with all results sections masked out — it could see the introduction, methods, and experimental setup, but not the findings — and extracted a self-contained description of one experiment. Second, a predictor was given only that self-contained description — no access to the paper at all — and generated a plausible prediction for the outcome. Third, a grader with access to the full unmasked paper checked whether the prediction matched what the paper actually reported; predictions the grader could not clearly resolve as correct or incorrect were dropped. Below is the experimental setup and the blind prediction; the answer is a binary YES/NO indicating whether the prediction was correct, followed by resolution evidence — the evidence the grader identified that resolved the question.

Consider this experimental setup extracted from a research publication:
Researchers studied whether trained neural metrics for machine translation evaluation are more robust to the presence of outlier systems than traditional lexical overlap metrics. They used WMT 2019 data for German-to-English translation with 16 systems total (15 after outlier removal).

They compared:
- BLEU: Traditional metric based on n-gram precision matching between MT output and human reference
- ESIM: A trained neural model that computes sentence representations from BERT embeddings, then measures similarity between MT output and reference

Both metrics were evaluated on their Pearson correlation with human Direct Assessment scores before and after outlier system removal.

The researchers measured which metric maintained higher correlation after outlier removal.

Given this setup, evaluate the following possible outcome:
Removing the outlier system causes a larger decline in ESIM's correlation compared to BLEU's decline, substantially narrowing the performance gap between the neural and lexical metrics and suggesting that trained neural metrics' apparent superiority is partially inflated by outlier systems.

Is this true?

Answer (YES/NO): NO